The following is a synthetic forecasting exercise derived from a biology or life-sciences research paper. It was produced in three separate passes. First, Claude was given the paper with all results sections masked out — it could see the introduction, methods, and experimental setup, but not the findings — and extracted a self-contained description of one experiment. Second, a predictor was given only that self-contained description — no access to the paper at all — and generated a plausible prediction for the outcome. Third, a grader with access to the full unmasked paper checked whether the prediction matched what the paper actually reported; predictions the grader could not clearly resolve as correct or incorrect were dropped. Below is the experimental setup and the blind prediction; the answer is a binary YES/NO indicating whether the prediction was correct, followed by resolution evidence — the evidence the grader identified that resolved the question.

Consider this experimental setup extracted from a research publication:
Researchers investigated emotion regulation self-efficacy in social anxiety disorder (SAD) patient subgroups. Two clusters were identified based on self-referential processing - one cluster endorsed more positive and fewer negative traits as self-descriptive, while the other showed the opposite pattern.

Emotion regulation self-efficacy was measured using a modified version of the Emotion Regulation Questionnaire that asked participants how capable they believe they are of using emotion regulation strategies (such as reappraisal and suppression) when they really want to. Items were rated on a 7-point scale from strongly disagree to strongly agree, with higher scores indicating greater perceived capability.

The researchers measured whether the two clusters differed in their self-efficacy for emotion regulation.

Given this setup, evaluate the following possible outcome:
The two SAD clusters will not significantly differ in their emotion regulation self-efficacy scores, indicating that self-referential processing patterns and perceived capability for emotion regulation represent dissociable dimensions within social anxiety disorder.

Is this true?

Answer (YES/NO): YES